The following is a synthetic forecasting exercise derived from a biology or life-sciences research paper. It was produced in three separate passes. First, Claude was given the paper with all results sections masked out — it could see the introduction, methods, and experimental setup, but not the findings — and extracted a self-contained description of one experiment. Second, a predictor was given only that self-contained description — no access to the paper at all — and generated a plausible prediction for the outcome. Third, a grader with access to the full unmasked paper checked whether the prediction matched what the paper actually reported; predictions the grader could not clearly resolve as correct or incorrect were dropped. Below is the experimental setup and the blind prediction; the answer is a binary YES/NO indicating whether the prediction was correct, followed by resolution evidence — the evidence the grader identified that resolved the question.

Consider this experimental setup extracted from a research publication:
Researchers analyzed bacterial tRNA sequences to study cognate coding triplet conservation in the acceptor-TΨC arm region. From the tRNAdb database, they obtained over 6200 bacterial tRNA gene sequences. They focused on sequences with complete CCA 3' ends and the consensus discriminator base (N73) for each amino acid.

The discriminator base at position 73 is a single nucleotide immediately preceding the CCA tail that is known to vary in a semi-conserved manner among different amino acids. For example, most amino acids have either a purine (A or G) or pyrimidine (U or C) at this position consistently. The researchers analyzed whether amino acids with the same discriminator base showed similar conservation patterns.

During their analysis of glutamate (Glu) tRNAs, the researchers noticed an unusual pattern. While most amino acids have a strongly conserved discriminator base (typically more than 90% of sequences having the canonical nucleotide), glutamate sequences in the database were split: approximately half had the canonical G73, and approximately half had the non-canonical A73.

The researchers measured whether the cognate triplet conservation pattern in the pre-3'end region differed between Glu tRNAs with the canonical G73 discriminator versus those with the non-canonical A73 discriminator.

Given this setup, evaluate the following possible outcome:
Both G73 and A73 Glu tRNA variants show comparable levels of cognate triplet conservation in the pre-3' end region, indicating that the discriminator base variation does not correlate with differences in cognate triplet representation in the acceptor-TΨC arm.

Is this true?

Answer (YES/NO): YES